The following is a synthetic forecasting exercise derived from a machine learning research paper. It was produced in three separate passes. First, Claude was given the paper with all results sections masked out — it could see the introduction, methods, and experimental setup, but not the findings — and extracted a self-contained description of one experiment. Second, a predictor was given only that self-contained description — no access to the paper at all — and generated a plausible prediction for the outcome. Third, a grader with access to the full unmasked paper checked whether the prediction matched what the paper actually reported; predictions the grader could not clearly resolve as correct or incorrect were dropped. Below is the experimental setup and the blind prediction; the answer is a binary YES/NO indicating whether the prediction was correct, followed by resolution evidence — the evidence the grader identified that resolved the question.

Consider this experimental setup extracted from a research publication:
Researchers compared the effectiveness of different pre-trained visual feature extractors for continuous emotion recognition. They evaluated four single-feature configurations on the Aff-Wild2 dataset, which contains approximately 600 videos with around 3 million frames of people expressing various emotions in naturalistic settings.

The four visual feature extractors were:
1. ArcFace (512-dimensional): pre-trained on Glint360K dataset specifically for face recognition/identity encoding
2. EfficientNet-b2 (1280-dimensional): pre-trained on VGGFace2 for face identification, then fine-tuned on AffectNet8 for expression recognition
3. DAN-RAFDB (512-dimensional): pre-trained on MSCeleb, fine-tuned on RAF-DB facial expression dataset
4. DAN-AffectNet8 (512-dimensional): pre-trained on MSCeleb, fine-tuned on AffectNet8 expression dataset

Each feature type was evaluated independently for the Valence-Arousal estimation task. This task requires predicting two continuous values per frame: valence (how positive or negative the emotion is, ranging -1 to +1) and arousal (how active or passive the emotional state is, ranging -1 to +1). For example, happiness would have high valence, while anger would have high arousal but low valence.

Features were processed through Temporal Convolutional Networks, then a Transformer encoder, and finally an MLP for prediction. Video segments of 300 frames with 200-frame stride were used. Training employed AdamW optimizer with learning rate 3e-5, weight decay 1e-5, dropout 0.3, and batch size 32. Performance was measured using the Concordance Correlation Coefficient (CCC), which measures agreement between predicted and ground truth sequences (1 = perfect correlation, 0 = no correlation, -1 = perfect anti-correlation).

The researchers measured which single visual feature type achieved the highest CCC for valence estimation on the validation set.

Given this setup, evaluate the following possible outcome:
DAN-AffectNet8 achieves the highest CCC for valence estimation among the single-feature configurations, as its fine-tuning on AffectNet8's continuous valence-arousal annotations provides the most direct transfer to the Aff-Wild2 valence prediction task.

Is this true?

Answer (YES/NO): YES